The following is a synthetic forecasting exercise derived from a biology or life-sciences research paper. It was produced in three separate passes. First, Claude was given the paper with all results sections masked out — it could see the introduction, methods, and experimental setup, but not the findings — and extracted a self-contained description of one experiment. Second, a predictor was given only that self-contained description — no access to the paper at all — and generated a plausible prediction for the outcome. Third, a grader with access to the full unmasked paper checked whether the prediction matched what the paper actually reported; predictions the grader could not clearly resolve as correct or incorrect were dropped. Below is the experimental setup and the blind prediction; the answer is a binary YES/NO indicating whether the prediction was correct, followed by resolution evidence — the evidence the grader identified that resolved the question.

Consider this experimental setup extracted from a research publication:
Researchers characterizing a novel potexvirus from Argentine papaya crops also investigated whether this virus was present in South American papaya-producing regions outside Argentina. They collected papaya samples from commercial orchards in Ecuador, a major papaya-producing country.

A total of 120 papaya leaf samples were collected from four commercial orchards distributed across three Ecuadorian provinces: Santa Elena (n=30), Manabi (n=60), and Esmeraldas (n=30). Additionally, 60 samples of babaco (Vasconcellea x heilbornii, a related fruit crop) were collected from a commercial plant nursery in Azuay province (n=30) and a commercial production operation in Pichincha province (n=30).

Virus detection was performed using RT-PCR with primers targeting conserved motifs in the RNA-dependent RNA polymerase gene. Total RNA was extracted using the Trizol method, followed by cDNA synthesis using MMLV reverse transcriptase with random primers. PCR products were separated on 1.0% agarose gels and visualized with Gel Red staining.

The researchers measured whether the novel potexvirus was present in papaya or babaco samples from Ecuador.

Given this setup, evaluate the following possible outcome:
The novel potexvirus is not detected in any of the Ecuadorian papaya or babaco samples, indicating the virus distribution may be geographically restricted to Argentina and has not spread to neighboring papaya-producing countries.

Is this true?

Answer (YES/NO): YES